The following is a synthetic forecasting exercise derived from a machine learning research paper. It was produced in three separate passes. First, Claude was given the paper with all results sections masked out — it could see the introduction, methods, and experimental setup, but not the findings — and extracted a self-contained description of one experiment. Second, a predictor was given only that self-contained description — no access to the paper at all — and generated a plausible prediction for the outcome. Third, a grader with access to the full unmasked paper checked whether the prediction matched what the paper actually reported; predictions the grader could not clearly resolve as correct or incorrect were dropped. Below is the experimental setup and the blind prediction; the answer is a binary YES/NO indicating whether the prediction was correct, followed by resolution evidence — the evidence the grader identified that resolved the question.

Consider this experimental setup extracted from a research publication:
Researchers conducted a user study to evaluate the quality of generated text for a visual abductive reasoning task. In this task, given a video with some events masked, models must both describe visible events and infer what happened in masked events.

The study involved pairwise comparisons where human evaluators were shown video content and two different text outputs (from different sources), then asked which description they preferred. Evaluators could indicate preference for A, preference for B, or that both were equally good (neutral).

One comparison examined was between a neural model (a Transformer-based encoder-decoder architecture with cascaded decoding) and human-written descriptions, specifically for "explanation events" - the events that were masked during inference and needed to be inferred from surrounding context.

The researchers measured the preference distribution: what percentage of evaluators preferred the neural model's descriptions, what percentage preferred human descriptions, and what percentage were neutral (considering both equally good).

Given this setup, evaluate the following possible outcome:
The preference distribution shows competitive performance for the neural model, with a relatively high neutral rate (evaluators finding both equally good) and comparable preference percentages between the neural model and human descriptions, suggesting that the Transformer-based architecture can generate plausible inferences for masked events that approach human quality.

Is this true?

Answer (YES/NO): NO